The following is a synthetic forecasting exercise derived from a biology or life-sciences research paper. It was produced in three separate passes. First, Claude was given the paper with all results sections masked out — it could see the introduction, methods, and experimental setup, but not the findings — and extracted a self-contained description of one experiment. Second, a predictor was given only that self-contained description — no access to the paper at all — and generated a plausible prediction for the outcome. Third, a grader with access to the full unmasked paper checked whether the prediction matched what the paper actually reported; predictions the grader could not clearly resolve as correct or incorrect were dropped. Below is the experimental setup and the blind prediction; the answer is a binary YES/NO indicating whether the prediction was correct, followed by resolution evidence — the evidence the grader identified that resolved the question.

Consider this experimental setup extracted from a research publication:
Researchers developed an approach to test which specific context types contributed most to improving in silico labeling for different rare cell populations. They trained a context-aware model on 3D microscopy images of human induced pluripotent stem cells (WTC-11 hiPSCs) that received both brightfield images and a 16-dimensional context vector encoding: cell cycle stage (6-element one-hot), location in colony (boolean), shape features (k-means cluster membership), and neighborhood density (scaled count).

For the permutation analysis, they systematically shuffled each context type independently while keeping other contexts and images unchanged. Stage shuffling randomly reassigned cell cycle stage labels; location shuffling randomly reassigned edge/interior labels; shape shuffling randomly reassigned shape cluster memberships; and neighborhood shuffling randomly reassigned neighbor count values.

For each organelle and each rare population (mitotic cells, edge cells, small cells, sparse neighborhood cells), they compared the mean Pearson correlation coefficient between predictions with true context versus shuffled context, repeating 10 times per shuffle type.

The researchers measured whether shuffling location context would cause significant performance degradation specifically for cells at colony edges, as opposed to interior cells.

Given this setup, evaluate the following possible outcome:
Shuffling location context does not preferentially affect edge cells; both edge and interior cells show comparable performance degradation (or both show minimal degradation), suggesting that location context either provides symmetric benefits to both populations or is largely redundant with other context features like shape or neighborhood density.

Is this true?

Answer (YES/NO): NO